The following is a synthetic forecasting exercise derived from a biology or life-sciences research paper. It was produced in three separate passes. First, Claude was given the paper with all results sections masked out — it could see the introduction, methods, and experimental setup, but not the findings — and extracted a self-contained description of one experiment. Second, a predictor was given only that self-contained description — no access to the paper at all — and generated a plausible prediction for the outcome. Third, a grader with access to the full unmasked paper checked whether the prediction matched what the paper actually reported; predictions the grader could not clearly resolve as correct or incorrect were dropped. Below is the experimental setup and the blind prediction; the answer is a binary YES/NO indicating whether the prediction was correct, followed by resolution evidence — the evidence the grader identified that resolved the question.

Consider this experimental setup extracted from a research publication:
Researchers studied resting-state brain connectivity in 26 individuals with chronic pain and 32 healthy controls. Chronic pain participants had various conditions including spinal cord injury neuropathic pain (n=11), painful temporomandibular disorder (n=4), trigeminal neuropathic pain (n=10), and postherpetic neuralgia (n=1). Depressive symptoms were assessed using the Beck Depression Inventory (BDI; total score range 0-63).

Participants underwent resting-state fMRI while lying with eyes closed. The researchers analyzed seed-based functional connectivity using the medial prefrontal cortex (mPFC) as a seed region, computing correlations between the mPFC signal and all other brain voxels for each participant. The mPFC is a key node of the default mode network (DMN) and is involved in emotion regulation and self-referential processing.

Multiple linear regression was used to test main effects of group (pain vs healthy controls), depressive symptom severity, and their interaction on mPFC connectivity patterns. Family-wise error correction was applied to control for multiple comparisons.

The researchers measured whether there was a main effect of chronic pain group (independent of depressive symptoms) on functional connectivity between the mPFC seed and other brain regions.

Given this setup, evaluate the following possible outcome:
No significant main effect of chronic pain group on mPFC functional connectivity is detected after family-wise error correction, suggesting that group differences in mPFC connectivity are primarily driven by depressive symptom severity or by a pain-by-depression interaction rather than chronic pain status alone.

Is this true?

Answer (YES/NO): NO